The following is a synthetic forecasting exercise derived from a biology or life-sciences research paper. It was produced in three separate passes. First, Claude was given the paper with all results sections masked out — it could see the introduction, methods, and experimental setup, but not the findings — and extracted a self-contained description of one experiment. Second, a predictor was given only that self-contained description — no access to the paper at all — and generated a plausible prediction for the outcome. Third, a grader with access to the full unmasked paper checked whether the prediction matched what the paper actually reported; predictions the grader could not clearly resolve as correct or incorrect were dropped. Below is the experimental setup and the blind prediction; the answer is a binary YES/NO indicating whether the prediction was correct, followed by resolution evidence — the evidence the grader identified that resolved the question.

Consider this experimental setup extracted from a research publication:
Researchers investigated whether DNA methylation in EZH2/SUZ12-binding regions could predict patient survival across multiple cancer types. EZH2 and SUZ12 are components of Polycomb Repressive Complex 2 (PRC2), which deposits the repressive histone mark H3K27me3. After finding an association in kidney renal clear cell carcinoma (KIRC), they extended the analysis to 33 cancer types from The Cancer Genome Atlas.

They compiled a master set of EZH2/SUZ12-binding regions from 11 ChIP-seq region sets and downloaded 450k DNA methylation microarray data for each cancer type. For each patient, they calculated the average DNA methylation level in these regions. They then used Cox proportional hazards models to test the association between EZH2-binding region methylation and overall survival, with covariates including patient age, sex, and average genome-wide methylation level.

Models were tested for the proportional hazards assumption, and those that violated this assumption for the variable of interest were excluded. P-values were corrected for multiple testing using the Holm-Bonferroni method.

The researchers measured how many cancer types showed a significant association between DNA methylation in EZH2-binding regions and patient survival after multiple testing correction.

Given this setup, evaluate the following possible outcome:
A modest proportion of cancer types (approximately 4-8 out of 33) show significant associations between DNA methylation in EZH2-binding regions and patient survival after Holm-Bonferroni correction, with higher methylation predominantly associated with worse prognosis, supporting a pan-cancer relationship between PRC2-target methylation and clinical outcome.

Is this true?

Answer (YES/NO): YES